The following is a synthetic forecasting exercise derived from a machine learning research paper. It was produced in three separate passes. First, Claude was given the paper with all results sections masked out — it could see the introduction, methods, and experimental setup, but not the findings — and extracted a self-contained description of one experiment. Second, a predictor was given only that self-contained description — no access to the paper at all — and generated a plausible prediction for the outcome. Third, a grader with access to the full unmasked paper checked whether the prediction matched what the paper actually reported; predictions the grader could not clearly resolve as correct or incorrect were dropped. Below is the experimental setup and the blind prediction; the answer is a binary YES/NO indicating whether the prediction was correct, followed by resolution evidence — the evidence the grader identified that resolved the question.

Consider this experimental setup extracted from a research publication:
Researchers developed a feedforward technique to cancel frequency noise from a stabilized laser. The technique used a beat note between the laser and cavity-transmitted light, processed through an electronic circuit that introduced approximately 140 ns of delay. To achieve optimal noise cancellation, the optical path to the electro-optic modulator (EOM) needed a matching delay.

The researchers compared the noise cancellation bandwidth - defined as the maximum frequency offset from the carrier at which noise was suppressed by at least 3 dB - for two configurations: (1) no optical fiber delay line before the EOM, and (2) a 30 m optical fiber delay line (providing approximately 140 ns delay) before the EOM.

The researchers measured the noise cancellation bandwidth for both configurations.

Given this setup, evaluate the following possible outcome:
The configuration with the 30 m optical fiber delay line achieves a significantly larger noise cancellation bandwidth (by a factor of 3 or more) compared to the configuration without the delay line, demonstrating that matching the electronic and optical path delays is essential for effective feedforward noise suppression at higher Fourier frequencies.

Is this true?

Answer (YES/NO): YES